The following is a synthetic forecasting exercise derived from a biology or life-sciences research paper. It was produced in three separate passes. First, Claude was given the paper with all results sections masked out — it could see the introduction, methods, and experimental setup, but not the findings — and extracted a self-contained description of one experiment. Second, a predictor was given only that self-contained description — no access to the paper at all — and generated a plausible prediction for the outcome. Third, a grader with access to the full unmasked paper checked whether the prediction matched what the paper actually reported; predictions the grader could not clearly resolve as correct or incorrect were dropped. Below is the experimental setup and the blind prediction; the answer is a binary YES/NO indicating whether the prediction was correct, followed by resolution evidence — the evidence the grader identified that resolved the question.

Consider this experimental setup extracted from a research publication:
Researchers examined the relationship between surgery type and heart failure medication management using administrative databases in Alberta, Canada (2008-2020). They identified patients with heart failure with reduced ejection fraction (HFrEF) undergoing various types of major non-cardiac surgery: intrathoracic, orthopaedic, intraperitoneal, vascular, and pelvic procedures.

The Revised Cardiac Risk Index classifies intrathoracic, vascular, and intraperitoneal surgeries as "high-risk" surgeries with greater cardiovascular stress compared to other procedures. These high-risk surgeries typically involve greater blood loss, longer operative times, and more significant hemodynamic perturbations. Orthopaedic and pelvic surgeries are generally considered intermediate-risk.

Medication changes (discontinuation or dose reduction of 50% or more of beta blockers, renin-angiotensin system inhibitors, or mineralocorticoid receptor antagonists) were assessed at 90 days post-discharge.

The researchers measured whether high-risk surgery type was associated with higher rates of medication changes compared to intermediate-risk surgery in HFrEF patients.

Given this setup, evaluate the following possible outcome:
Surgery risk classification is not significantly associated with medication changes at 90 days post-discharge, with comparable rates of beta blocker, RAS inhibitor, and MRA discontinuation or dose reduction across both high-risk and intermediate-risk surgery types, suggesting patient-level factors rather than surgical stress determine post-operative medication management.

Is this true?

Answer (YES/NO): NO